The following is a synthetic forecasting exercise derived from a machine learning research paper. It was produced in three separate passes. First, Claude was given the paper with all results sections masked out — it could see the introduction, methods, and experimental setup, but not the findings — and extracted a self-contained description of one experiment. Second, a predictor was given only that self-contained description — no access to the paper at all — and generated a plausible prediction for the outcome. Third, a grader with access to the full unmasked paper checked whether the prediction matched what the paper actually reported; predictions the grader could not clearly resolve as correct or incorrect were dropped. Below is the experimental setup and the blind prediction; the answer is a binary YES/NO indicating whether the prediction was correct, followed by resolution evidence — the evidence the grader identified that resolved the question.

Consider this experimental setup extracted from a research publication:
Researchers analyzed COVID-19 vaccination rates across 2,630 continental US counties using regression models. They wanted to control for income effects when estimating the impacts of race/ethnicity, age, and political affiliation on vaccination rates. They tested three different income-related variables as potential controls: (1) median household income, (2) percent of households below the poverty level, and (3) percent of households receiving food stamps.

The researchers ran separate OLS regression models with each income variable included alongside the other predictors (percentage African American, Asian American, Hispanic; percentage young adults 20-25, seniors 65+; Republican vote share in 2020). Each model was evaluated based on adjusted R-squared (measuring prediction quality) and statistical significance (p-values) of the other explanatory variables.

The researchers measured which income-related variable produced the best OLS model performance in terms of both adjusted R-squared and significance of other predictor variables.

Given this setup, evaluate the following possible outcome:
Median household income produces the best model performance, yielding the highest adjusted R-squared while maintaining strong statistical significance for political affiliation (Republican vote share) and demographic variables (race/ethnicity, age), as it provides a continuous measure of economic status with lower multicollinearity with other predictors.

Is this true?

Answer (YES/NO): NO